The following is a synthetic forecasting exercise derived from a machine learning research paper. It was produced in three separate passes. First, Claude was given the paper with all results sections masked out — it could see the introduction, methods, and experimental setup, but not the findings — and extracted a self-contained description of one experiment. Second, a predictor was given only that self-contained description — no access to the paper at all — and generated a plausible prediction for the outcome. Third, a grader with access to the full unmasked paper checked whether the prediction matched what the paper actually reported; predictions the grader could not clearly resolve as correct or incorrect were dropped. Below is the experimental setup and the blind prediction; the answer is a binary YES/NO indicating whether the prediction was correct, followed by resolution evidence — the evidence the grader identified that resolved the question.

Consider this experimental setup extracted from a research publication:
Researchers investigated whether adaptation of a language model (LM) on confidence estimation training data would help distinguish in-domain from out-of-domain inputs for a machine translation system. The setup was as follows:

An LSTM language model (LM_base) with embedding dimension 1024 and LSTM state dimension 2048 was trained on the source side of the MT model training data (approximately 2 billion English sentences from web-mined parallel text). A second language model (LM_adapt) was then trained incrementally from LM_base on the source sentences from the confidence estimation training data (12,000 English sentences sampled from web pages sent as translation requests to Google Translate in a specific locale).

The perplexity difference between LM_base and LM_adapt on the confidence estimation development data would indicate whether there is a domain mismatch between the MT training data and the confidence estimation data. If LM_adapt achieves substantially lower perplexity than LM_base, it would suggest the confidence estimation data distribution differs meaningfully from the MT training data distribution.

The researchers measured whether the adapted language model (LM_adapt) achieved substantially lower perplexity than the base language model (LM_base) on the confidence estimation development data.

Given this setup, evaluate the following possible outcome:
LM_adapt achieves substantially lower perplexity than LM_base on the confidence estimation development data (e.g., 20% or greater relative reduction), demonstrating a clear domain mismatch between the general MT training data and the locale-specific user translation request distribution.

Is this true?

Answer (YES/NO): NO